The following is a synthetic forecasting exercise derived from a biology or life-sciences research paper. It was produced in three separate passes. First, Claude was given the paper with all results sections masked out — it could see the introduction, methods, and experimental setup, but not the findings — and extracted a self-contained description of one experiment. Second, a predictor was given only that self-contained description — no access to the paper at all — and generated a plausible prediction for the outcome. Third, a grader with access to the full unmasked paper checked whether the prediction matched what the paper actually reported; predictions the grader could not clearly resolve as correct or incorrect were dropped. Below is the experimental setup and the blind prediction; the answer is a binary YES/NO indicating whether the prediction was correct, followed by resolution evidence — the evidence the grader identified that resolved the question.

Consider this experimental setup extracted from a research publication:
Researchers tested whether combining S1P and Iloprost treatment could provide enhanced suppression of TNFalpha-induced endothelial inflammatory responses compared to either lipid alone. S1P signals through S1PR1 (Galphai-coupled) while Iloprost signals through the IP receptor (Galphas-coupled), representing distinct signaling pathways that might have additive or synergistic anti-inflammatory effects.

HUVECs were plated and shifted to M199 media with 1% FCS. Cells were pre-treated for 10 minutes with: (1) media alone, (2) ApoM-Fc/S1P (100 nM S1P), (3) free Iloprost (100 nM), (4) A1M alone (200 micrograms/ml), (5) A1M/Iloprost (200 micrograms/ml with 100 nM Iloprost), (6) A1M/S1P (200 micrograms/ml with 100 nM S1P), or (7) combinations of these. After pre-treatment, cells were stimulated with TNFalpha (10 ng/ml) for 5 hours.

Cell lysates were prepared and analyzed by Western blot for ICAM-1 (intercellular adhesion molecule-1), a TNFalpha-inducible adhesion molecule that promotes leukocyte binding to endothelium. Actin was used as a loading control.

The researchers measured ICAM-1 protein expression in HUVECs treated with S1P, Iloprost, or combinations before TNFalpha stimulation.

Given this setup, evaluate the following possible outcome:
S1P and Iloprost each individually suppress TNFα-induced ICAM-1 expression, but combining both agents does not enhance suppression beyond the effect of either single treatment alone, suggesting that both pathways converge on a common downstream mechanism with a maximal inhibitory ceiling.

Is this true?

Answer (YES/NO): NO